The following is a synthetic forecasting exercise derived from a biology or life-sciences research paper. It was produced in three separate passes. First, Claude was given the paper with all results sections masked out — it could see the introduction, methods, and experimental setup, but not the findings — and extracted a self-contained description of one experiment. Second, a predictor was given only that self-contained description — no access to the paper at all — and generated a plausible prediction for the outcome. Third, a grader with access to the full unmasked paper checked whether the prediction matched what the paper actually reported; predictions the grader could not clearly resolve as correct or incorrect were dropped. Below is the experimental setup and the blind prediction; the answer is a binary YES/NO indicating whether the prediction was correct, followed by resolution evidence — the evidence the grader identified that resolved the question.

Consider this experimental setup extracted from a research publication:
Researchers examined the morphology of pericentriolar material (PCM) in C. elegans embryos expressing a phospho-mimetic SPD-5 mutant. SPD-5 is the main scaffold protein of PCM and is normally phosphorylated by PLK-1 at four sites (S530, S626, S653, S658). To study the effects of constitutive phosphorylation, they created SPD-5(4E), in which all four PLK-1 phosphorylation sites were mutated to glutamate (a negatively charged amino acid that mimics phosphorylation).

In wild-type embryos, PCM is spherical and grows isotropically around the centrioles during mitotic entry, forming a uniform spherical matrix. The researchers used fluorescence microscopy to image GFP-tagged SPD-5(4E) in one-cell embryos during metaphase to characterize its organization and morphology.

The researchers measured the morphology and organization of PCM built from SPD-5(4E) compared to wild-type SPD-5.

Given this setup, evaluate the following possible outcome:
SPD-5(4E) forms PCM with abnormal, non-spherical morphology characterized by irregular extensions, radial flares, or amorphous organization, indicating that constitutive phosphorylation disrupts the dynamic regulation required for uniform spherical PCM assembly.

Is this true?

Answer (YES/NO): YES